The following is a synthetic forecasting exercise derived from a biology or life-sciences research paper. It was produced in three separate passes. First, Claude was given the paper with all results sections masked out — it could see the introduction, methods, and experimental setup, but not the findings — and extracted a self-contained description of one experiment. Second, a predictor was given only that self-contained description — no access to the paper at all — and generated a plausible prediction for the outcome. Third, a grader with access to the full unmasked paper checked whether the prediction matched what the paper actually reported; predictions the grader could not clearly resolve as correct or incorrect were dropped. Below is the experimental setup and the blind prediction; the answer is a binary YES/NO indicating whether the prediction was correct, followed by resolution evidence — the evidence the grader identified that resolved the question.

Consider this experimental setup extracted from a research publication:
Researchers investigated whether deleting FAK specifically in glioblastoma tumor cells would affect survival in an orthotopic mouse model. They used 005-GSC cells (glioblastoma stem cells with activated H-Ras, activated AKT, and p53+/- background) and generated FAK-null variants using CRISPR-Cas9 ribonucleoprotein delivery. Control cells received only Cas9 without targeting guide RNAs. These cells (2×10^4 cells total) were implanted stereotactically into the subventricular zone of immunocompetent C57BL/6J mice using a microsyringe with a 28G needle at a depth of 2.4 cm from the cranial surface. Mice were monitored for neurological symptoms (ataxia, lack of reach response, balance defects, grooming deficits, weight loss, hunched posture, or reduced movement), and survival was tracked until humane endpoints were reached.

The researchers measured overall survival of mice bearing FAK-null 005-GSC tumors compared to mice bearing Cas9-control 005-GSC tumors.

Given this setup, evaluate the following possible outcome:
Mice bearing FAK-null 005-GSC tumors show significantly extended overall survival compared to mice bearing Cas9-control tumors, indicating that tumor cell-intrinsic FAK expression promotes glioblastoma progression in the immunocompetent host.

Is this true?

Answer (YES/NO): NO